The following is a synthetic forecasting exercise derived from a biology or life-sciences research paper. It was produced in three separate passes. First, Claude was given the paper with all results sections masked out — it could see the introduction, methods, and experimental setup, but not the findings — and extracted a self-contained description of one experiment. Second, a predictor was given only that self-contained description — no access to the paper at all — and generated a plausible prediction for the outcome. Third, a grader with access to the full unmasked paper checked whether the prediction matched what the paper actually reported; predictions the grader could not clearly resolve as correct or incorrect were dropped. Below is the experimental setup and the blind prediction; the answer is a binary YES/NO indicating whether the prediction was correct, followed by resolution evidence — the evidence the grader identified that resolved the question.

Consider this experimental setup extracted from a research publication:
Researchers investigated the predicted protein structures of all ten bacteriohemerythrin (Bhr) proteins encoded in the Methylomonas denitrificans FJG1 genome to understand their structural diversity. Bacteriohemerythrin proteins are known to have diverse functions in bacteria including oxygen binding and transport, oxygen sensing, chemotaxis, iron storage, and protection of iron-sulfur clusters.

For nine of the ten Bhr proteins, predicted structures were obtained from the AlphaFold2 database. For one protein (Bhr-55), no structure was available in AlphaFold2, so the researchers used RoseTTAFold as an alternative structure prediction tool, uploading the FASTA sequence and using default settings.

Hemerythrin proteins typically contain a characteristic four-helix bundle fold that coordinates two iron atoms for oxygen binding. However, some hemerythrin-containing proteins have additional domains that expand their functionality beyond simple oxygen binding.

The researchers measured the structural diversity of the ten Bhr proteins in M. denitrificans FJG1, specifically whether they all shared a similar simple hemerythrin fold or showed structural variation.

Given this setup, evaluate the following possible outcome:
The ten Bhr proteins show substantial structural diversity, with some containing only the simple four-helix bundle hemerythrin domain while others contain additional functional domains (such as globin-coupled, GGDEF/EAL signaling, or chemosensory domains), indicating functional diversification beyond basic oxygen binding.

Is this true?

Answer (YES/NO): YES